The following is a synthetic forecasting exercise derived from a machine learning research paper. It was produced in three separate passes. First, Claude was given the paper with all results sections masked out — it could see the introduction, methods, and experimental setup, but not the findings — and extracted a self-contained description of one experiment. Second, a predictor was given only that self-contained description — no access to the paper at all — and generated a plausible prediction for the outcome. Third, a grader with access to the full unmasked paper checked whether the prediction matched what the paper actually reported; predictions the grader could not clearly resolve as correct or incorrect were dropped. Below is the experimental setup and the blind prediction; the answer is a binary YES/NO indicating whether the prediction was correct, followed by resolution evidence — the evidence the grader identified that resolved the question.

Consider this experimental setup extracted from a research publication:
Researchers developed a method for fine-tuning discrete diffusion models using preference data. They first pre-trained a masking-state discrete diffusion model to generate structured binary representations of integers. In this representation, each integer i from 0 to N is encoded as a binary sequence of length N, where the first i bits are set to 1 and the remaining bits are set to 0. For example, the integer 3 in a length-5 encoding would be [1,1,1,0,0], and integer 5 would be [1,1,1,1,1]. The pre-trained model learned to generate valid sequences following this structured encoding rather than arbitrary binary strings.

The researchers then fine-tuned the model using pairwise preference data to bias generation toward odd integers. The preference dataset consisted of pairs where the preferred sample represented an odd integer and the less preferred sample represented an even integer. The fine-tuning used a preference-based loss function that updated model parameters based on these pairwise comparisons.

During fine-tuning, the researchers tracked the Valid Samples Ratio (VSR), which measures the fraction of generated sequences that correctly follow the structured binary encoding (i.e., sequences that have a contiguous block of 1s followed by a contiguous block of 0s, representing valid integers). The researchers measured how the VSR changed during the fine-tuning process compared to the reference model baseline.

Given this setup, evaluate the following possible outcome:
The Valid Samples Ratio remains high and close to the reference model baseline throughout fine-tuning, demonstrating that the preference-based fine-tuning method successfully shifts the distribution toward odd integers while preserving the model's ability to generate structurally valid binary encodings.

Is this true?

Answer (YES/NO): NO